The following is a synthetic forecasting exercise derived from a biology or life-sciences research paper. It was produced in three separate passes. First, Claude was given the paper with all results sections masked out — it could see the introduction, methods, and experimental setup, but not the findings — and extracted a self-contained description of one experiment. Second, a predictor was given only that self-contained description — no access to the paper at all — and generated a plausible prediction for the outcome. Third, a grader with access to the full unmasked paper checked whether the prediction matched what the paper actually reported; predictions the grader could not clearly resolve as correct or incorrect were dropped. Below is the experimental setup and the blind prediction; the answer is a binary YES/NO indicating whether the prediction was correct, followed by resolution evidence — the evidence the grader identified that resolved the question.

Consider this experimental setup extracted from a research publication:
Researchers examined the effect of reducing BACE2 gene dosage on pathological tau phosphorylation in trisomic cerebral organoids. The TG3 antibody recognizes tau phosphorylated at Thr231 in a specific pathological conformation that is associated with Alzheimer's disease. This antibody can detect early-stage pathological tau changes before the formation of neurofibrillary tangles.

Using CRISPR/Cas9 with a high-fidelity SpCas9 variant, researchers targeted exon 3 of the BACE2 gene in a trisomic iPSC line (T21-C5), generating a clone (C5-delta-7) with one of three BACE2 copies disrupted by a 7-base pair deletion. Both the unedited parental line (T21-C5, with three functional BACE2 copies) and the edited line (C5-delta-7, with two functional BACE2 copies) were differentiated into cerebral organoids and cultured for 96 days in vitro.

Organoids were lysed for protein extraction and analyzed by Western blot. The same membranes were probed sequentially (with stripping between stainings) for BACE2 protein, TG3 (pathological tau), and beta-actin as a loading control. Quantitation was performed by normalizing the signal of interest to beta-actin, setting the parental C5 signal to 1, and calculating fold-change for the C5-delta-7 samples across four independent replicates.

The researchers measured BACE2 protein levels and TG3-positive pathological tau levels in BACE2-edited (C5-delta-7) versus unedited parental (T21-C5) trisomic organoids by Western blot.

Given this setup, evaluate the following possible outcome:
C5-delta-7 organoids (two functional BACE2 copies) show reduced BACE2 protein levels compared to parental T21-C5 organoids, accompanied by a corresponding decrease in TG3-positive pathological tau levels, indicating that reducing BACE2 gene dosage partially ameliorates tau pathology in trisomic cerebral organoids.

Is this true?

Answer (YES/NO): NO